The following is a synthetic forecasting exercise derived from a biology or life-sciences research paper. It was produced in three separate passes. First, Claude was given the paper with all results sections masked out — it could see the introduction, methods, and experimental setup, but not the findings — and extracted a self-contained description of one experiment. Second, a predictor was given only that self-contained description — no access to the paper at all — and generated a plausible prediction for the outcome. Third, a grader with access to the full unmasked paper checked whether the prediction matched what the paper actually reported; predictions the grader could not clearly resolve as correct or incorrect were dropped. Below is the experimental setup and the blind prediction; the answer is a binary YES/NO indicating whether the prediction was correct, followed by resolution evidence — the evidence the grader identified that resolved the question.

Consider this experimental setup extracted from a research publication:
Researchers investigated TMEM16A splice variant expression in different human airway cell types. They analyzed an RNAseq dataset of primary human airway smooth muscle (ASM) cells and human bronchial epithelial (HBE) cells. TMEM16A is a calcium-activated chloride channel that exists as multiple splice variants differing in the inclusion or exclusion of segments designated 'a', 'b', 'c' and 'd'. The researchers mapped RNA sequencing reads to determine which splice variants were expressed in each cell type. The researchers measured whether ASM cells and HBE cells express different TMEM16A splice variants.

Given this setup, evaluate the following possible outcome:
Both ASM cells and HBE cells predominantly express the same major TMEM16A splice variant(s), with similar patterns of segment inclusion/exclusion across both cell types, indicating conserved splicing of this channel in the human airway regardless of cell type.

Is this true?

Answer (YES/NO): NO